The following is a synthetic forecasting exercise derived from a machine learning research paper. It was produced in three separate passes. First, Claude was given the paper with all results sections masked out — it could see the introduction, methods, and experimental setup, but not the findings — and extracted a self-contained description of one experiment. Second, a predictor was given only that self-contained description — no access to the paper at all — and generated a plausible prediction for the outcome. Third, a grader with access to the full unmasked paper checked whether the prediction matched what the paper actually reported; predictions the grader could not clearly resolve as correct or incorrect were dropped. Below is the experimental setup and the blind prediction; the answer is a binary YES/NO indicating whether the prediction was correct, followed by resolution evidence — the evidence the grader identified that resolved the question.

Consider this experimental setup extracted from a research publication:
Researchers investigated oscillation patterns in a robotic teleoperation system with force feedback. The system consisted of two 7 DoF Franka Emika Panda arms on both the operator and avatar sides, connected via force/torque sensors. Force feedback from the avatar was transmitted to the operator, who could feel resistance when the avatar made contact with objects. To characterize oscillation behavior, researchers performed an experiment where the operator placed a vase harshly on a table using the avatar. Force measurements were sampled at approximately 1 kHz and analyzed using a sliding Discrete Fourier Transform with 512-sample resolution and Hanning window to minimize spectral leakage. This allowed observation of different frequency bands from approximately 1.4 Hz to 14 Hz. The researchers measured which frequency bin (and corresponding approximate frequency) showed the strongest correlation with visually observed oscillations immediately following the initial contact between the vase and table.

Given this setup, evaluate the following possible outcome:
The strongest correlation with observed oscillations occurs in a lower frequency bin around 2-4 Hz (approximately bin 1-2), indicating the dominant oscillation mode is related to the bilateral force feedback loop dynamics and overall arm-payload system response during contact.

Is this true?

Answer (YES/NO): NO